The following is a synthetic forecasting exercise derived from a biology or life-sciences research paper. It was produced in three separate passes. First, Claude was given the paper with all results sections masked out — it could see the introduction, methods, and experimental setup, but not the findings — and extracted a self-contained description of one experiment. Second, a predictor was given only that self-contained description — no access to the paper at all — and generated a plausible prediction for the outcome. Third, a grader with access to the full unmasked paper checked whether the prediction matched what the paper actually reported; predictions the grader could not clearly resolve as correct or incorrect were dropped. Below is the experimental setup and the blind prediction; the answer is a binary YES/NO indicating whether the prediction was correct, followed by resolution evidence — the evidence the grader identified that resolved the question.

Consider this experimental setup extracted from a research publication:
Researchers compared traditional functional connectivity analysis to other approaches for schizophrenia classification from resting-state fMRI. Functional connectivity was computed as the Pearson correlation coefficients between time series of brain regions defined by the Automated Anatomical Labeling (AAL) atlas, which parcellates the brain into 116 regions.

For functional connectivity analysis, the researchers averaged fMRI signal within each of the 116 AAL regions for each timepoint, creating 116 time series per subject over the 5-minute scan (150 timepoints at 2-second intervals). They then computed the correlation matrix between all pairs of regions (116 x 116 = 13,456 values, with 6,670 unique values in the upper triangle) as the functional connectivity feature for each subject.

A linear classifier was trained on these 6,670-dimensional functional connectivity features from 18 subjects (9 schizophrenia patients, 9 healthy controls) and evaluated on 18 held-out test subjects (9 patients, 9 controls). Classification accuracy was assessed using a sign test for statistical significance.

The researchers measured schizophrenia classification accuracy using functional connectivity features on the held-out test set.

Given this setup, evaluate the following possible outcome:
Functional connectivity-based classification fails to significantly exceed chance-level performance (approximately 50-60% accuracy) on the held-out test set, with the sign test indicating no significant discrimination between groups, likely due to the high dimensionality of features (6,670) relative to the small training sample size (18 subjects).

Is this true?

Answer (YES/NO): NO